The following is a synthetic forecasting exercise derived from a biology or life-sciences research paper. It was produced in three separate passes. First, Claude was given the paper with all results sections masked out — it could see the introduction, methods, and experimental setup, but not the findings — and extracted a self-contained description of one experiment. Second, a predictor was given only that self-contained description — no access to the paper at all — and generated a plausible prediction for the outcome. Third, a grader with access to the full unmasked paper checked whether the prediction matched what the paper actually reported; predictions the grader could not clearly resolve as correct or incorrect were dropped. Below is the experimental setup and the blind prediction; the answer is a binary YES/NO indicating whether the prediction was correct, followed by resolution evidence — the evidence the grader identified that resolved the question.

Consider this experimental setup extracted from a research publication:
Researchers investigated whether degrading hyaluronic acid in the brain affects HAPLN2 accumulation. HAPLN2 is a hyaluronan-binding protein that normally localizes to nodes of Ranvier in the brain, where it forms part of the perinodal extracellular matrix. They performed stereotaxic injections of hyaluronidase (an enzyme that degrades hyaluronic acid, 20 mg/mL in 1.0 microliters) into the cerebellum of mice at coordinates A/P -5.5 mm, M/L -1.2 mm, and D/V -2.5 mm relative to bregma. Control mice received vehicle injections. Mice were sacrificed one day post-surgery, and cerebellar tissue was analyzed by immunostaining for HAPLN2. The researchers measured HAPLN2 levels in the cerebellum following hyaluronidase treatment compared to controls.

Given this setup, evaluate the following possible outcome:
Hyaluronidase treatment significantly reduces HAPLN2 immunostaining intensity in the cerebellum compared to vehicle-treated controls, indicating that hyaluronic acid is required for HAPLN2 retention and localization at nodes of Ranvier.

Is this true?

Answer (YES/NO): NO